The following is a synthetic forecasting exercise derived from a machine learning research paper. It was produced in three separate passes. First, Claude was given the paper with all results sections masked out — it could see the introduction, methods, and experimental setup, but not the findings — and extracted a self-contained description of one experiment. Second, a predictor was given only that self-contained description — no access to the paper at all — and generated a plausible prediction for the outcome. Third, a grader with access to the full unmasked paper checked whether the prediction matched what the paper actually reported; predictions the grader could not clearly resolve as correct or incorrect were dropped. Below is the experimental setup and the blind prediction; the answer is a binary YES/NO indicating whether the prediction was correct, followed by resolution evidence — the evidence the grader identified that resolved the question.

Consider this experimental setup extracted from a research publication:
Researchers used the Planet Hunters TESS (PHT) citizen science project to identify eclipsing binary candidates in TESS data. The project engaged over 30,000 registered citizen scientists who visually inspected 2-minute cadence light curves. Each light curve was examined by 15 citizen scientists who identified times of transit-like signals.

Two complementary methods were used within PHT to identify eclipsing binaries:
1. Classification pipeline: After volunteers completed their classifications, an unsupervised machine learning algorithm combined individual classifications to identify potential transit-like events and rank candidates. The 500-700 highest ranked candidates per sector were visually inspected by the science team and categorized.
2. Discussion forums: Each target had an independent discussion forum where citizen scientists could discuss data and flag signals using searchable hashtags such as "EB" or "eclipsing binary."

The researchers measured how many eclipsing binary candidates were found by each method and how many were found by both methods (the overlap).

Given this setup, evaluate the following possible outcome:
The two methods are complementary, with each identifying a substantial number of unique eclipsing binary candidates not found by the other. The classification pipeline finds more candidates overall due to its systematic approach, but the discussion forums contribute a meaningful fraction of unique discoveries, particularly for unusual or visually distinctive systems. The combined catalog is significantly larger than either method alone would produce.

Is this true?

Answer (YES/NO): NO